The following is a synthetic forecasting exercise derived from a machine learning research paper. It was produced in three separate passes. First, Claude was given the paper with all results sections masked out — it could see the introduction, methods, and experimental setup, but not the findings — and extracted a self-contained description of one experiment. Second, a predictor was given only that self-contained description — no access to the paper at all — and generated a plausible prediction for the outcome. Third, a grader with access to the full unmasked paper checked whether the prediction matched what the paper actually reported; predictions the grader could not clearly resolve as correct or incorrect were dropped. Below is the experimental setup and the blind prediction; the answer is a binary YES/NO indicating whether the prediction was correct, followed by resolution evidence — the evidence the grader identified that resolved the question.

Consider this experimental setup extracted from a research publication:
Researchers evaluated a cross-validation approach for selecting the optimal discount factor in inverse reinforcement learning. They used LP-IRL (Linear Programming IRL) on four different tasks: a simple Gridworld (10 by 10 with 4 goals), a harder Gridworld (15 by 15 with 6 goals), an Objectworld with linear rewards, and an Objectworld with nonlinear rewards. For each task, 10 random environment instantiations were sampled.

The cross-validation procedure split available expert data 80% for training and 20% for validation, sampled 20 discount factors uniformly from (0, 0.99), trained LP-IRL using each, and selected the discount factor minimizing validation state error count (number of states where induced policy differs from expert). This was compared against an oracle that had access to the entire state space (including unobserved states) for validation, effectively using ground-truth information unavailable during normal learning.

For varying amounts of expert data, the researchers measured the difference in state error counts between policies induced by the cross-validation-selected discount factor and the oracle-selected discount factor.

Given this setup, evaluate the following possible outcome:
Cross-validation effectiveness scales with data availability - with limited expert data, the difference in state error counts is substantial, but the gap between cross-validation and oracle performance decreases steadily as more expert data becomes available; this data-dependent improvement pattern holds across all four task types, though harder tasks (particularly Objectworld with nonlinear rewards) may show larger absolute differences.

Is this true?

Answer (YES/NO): NO